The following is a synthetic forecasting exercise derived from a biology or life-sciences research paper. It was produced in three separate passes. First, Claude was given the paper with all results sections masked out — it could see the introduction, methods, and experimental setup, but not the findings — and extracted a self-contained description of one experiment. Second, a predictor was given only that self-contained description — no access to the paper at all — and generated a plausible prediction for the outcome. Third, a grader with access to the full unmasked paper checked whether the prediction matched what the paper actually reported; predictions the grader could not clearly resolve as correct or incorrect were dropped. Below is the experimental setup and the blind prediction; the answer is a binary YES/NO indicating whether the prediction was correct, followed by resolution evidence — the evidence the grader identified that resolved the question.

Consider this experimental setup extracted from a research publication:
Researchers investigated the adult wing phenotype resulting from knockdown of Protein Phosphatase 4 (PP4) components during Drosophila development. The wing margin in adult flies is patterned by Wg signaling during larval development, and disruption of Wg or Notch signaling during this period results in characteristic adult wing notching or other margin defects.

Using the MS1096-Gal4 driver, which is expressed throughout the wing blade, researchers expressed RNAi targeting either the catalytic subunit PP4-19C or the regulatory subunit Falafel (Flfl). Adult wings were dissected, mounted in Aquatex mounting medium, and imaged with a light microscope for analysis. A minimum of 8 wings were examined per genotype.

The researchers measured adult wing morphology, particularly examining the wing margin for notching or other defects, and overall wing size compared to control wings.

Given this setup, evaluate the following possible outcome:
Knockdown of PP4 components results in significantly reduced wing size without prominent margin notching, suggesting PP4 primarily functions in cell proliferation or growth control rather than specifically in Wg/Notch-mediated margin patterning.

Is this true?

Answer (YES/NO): NO